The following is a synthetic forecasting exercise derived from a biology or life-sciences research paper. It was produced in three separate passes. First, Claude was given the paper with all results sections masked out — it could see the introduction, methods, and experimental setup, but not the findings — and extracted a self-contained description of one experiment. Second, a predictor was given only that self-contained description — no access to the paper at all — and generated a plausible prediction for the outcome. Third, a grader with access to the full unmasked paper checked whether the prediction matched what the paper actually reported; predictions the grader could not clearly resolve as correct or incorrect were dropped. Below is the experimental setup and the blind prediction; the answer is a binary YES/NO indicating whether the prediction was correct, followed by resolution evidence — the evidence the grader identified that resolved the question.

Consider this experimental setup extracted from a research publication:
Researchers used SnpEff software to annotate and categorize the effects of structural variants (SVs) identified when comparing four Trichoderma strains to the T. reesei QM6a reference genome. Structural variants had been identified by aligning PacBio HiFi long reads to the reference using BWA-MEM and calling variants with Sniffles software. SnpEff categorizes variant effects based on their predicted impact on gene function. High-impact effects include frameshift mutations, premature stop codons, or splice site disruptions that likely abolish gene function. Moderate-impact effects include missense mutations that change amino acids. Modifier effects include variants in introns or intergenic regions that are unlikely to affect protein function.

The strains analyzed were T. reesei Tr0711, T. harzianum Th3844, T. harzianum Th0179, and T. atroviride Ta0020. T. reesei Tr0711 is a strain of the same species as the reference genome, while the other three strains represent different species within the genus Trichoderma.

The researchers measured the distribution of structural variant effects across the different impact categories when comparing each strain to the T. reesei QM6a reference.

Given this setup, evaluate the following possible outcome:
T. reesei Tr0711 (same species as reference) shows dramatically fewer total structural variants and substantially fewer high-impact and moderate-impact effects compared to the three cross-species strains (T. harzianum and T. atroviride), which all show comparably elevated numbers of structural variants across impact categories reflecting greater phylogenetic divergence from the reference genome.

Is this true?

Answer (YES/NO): NO